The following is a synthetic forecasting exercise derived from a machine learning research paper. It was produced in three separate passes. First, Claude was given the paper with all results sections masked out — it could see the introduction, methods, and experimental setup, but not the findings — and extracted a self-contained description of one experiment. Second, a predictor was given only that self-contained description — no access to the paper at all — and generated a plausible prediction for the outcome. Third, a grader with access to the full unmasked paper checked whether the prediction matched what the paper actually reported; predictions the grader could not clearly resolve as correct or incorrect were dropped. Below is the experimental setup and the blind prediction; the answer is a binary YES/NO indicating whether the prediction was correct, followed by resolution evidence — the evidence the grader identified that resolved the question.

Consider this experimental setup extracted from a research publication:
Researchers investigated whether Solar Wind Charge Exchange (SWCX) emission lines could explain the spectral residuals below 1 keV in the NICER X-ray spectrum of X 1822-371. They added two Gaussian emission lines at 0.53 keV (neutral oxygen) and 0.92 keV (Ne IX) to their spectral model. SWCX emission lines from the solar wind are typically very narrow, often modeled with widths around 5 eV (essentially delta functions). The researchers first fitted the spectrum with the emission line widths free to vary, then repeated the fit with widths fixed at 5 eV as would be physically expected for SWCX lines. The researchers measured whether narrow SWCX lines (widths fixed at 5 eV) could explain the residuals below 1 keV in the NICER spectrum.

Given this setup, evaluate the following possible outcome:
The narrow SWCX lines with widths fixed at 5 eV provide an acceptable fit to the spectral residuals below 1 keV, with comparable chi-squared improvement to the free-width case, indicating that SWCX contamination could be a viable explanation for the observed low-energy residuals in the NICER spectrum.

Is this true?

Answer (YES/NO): NO